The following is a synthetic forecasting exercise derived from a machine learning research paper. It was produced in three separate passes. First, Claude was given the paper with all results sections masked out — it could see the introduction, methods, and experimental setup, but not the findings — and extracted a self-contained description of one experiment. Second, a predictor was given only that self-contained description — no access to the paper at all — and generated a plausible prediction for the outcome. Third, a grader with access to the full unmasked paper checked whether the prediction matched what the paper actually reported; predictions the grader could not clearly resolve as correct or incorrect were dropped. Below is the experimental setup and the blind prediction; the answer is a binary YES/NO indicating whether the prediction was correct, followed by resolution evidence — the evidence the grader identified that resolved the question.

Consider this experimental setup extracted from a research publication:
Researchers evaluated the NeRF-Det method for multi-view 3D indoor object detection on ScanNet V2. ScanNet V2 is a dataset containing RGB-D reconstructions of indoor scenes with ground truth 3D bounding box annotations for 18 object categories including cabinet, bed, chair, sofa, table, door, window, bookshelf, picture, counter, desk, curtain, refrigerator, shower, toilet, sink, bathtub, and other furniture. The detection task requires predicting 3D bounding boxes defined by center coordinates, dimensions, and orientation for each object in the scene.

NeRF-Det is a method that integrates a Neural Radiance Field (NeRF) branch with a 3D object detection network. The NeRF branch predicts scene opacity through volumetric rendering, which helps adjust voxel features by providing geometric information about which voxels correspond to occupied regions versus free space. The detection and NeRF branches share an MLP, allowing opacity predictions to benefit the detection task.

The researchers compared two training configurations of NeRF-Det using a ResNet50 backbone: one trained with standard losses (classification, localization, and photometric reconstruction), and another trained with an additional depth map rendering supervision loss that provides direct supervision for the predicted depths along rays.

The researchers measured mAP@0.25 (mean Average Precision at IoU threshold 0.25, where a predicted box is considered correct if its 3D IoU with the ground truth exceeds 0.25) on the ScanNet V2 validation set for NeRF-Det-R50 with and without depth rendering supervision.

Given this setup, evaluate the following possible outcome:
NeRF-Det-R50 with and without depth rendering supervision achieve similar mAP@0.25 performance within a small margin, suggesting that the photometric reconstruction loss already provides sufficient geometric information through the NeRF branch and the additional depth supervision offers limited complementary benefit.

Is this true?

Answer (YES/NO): YES